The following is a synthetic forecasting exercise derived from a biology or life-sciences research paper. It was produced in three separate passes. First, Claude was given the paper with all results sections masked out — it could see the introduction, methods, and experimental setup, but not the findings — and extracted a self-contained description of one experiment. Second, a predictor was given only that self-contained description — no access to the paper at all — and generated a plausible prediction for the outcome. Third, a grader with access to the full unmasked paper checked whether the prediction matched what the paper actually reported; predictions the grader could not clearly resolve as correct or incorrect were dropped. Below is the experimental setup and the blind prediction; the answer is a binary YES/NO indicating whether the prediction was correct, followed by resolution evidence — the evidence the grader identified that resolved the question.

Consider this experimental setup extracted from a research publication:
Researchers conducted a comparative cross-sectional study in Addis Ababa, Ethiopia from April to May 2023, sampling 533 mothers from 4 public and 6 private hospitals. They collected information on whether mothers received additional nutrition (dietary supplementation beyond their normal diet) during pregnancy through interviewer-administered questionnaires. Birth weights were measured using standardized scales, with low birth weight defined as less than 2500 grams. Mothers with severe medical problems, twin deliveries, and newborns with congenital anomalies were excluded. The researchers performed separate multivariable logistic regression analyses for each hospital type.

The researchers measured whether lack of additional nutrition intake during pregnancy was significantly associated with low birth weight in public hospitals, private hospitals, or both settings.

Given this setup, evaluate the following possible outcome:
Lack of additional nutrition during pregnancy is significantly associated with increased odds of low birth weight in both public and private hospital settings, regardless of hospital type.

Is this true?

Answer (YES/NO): NO